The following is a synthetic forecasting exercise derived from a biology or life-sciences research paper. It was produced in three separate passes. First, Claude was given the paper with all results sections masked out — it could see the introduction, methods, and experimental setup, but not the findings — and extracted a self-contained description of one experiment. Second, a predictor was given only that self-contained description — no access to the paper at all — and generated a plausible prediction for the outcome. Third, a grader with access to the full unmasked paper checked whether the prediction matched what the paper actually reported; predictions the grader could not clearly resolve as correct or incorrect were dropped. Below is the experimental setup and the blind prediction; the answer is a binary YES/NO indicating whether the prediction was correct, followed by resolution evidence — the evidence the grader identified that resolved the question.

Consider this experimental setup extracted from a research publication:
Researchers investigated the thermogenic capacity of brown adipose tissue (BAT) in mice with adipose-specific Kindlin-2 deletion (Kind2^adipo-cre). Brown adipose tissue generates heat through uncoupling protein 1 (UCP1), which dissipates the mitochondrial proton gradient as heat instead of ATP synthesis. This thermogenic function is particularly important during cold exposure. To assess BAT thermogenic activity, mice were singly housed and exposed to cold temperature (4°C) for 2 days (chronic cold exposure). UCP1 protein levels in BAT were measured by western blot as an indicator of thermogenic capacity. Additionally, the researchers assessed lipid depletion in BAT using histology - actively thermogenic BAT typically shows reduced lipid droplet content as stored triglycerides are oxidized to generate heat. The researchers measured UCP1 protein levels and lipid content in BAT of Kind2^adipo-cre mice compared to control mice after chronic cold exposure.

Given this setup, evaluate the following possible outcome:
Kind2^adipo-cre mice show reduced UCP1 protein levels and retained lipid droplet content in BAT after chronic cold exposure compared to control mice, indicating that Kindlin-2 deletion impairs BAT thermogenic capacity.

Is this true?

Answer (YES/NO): NO